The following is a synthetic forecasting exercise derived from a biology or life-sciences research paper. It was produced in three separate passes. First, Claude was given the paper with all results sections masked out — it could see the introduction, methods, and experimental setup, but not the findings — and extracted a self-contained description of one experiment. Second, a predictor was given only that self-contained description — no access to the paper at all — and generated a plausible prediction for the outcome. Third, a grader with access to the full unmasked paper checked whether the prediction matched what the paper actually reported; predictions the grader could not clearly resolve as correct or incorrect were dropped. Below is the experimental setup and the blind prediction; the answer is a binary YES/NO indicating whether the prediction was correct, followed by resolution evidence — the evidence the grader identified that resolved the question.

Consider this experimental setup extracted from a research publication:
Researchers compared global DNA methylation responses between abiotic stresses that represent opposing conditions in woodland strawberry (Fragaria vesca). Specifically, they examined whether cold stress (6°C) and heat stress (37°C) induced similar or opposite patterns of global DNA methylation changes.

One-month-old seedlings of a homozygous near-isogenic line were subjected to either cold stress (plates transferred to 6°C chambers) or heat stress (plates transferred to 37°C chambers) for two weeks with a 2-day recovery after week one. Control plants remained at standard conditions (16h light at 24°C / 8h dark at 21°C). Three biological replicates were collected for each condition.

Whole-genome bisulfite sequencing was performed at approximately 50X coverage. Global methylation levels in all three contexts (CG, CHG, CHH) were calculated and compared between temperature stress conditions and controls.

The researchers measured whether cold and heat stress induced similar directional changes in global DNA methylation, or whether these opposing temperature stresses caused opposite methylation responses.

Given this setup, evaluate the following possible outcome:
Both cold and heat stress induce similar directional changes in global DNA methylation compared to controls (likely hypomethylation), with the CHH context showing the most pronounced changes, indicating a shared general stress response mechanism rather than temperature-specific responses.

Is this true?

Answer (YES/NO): NO